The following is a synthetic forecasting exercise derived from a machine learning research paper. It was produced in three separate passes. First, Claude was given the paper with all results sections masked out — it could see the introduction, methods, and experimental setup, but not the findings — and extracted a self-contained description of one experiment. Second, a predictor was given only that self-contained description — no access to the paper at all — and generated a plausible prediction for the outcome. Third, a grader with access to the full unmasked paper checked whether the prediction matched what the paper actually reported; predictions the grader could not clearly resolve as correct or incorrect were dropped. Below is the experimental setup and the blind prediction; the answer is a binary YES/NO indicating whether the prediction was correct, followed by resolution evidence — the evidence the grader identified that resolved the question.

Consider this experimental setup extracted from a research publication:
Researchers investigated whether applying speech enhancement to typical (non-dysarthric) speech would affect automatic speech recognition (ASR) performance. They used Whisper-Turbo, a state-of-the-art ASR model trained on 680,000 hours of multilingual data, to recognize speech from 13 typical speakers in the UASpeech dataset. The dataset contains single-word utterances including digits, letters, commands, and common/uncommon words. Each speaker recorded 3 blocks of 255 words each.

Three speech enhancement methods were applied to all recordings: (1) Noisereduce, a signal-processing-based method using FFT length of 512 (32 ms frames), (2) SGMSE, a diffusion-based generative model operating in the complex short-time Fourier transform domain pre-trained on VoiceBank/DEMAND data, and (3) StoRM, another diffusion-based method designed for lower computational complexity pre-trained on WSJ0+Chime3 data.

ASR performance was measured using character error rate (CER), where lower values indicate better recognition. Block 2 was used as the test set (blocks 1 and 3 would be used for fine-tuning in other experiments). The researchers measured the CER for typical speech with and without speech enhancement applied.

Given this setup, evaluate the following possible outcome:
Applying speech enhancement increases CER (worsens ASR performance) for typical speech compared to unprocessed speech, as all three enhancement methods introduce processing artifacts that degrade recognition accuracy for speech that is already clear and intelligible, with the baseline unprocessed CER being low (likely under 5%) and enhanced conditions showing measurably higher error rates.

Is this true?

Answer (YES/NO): NO